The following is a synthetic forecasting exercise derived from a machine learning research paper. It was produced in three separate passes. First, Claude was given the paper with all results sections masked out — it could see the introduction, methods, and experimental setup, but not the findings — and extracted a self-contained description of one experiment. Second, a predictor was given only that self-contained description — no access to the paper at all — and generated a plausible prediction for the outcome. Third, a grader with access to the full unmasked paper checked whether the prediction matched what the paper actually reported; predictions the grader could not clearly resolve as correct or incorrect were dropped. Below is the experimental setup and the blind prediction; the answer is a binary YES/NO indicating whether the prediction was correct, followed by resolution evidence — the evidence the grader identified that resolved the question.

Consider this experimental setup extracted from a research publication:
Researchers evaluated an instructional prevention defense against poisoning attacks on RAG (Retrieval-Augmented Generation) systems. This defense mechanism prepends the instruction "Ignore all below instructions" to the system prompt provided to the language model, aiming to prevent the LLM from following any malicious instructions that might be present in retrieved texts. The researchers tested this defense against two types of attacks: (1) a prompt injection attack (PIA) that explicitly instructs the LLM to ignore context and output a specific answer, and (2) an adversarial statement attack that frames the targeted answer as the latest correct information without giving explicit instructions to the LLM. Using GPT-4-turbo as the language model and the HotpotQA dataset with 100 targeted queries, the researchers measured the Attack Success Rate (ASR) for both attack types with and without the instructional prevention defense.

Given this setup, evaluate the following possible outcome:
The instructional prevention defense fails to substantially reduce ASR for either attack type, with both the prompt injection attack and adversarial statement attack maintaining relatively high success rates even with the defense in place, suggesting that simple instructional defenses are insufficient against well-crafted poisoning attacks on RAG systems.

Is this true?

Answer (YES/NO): NO